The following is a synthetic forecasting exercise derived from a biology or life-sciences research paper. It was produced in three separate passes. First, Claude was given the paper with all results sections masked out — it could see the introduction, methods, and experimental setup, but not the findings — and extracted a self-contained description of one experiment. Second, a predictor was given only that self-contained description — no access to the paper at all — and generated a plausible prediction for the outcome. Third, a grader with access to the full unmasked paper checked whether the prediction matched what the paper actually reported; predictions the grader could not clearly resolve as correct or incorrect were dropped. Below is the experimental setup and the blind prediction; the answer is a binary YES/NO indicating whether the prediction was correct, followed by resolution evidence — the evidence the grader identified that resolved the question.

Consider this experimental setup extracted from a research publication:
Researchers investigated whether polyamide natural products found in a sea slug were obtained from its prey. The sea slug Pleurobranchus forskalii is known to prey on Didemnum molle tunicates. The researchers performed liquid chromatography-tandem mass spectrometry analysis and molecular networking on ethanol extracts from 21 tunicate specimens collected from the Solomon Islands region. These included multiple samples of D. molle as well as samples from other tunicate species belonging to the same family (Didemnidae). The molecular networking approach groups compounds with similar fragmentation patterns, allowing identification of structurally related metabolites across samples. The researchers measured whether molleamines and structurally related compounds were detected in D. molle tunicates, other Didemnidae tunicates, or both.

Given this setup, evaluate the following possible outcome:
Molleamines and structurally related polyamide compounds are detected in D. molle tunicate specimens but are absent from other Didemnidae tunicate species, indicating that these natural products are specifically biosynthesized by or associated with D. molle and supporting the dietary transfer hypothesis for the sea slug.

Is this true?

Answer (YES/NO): YES